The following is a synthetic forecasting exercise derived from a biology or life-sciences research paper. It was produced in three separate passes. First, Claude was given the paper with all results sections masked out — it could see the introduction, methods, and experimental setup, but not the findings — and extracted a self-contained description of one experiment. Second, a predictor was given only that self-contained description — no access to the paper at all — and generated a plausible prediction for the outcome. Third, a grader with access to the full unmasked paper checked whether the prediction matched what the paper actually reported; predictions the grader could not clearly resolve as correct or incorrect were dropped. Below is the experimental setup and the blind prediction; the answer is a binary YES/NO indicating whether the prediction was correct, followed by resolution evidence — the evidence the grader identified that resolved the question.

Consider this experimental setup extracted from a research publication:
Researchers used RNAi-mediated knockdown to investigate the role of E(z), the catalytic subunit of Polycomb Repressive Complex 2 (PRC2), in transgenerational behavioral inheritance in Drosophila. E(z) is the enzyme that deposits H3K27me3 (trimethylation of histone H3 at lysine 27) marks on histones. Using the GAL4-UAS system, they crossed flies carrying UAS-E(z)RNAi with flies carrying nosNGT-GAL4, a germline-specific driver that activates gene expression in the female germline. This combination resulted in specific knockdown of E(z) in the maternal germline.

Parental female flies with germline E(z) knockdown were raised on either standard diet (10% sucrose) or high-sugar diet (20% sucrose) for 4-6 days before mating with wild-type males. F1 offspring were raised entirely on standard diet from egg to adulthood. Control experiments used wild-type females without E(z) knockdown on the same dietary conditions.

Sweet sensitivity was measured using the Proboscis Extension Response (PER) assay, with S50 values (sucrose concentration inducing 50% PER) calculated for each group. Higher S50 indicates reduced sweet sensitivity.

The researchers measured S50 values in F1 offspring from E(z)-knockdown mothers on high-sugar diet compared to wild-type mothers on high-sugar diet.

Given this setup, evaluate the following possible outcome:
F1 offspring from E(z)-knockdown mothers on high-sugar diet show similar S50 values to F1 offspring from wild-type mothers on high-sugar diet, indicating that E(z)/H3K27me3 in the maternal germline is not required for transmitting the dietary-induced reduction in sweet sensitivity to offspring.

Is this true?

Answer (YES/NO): NO